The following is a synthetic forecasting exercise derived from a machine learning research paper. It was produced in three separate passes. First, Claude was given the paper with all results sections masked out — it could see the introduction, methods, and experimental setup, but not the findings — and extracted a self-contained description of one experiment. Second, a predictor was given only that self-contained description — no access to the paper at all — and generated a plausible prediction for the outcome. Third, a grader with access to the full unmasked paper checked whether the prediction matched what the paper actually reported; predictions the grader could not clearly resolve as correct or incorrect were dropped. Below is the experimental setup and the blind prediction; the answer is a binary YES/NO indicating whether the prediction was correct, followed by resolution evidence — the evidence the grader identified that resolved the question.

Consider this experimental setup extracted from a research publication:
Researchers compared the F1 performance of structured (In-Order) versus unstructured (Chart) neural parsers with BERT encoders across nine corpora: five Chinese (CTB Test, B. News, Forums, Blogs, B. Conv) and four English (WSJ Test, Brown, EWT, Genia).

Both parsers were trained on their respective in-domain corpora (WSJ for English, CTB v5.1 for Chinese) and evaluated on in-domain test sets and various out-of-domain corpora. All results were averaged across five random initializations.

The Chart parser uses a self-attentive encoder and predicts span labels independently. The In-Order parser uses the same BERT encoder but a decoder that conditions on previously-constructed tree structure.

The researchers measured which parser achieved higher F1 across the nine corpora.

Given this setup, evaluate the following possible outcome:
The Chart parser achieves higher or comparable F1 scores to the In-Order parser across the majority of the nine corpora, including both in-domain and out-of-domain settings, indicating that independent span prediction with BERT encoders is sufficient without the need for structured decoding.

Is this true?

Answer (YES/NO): NO